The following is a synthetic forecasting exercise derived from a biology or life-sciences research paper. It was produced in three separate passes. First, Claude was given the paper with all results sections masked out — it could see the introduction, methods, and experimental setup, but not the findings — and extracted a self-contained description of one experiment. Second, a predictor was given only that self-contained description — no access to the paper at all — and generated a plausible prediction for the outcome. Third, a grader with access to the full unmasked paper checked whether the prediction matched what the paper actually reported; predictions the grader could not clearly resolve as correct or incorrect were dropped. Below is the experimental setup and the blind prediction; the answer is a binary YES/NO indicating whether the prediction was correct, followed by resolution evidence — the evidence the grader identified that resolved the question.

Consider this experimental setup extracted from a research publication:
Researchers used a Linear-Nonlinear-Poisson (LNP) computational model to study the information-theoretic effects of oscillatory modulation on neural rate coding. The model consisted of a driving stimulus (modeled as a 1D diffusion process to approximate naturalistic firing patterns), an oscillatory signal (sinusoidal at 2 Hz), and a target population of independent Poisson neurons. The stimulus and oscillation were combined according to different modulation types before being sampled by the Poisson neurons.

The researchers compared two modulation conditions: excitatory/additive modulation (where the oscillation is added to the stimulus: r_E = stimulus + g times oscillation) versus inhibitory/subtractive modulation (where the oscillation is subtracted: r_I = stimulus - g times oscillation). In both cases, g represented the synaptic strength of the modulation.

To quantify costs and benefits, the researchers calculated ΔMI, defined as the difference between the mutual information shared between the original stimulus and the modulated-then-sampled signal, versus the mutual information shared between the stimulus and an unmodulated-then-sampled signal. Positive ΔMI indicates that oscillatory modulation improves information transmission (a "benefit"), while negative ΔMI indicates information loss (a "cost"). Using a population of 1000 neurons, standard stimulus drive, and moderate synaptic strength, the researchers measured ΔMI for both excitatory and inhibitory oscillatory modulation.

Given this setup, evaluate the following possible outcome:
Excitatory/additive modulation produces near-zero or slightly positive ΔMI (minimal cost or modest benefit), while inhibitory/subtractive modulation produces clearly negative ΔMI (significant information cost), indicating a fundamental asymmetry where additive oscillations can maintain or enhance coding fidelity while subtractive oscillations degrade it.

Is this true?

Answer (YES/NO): YES